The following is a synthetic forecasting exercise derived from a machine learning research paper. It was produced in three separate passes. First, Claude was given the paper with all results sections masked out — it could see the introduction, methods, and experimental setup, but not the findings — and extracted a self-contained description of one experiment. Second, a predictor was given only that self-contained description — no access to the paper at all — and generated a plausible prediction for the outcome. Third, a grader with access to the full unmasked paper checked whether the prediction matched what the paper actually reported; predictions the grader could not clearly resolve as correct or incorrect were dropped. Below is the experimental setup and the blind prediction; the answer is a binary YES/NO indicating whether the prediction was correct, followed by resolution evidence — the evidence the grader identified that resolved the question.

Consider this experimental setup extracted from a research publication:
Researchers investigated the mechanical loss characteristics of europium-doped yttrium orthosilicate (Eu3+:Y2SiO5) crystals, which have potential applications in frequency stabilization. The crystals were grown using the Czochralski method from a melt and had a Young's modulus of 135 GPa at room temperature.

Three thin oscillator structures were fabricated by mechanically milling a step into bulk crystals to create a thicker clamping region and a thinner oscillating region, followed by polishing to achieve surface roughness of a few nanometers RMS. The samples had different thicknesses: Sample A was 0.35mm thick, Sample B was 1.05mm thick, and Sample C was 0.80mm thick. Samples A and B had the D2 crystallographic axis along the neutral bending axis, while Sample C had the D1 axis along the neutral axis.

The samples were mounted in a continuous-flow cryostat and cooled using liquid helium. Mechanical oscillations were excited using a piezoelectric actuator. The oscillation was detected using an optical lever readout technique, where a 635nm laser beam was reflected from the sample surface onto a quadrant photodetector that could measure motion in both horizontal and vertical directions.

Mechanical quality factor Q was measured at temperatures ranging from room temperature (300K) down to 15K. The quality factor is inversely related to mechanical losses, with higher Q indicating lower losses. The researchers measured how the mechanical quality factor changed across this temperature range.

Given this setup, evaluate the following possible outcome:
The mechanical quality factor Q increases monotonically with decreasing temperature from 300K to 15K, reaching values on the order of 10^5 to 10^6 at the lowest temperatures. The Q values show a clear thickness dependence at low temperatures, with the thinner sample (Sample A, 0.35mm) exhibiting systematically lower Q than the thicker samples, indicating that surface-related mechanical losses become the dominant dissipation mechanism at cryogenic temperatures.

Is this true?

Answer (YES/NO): NO